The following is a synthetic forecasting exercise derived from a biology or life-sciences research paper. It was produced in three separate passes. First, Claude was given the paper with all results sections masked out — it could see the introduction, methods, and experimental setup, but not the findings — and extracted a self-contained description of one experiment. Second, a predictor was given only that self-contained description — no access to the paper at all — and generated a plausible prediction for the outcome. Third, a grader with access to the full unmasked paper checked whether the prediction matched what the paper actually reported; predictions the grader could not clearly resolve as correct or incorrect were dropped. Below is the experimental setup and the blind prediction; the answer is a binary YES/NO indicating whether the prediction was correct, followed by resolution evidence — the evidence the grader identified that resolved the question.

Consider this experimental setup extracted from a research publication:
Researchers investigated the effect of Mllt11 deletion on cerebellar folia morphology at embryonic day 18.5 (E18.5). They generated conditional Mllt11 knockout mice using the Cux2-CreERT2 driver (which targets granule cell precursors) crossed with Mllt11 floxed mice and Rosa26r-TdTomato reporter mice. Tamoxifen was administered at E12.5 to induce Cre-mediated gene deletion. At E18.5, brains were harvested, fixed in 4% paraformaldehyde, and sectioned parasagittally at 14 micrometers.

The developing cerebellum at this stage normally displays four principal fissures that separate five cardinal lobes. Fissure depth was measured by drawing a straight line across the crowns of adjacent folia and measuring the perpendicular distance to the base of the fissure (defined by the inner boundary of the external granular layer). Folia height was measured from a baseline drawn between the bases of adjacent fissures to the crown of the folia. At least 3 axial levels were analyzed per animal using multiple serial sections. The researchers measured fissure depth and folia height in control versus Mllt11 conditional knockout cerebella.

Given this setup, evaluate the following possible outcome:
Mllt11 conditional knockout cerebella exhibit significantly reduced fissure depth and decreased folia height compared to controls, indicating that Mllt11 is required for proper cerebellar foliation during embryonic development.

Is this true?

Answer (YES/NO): YES